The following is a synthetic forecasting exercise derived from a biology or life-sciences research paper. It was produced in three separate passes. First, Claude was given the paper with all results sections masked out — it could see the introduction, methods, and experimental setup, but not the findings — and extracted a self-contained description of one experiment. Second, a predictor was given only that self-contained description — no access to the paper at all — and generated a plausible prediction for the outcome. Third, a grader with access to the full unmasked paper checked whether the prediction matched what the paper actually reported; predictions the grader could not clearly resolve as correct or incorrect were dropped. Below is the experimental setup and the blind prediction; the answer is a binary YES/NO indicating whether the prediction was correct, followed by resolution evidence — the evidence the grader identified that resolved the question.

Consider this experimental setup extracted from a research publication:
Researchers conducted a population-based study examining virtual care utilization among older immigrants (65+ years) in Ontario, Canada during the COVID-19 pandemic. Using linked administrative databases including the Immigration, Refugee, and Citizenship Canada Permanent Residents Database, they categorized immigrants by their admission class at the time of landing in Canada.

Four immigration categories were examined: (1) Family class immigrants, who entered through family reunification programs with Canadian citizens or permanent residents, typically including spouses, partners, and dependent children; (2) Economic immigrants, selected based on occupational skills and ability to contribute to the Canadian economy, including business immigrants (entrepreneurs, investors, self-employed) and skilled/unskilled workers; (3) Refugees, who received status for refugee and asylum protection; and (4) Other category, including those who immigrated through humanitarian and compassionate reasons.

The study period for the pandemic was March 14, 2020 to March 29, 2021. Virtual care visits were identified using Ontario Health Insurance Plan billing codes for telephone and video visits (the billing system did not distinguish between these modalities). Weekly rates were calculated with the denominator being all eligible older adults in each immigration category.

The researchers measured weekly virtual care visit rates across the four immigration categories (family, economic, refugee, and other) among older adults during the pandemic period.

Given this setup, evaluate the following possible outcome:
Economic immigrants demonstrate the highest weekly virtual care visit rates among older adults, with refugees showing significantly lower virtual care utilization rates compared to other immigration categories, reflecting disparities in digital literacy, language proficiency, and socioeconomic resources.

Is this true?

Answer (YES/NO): NO